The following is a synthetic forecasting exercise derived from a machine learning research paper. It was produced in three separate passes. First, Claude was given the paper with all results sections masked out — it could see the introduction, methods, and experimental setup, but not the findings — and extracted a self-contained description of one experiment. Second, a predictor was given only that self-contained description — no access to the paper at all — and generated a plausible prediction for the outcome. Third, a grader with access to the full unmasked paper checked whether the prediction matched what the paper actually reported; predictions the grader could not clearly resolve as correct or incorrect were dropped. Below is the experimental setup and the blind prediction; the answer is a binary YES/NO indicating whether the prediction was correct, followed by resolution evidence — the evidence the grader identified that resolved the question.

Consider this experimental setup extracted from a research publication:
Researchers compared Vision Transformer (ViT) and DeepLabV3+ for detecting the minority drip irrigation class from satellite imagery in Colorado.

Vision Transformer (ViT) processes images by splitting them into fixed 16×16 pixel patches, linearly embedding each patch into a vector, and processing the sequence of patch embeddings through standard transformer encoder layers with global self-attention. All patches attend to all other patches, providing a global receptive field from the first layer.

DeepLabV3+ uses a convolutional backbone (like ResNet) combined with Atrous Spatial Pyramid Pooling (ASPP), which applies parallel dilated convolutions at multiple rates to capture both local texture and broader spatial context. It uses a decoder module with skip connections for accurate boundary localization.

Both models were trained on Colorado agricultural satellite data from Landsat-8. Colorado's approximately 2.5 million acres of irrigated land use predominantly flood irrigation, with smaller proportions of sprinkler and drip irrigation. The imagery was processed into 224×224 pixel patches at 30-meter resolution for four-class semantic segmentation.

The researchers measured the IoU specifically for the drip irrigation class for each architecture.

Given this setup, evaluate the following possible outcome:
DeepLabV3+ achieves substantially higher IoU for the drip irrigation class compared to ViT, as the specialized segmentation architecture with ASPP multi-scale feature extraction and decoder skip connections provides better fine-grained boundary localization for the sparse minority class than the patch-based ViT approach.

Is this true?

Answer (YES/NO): YES